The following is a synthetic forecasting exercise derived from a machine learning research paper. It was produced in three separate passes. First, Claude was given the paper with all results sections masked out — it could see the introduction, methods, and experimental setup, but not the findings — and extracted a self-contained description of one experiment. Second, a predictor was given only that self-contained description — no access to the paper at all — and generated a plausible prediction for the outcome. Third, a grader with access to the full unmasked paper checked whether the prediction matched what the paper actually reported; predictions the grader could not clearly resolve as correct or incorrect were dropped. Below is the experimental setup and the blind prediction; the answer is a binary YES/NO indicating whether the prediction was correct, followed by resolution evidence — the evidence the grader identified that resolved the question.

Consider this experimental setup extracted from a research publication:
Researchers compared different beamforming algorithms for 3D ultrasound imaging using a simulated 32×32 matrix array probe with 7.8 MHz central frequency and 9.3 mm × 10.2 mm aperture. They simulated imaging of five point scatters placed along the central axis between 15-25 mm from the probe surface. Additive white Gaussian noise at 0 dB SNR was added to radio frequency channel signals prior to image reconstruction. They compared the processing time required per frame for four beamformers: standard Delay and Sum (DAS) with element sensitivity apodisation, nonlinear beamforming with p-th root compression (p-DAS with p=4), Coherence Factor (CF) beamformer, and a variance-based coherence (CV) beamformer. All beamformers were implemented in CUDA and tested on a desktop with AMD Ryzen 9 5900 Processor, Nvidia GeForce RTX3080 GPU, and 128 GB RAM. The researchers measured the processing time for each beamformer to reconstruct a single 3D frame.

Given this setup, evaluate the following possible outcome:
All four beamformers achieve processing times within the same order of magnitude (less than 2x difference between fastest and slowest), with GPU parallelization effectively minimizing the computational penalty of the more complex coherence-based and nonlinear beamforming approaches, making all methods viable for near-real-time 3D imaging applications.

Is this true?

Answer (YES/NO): NO